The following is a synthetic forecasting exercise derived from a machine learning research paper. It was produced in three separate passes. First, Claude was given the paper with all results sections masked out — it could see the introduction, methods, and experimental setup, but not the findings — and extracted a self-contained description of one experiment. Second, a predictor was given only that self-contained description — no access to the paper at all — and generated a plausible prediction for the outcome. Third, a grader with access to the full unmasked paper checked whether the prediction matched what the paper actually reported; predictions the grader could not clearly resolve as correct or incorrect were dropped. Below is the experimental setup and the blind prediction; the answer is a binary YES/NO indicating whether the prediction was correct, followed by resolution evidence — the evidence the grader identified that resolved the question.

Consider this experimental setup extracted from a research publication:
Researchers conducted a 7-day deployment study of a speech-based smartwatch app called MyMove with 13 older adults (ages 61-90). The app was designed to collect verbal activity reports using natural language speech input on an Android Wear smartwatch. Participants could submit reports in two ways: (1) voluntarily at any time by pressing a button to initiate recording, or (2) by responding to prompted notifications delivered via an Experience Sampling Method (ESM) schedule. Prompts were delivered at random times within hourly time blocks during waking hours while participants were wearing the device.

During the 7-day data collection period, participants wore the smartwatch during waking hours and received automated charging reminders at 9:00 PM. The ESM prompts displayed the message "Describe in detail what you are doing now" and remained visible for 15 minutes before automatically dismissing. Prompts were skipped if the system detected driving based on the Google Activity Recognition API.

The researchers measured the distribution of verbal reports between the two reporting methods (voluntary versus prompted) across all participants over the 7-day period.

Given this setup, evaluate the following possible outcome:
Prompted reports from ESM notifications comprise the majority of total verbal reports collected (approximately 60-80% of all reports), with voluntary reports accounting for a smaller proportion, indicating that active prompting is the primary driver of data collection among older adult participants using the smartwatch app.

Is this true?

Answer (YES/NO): NO